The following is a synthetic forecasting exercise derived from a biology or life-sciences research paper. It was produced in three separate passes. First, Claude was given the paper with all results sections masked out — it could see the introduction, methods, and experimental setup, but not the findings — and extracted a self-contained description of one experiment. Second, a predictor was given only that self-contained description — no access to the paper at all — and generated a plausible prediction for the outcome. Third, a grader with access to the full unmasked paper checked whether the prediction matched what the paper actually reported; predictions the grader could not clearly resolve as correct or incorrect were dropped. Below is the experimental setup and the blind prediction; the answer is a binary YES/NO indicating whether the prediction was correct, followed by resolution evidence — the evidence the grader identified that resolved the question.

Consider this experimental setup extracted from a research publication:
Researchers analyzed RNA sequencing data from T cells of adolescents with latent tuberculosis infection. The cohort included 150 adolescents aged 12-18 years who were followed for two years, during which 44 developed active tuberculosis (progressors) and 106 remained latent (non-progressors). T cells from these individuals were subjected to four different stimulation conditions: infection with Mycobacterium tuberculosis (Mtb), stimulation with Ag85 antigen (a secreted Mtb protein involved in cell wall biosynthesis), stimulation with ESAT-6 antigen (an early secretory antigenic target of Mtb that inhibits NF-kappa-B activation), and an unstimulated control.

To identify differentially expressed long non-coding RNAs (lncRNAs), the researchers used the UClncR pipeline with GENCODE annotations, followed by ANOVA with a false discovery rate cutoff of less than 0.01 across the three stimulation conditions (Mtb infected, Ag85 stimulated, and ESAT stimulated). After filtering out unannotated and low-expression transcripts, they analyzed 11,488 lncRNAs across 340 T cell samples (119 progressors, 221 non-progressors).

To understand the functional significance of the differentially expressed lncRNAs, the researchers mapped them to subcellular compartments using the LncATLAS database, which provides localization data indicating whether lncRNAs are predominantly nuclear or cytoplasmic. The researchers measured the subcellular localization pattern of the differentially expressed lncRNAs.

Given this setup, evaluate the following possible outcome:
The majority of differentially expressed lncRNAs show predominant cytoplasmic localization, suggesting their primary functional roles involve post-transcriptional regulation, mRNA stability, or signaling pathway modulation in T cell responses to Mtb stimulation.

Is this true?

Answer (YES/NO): NO